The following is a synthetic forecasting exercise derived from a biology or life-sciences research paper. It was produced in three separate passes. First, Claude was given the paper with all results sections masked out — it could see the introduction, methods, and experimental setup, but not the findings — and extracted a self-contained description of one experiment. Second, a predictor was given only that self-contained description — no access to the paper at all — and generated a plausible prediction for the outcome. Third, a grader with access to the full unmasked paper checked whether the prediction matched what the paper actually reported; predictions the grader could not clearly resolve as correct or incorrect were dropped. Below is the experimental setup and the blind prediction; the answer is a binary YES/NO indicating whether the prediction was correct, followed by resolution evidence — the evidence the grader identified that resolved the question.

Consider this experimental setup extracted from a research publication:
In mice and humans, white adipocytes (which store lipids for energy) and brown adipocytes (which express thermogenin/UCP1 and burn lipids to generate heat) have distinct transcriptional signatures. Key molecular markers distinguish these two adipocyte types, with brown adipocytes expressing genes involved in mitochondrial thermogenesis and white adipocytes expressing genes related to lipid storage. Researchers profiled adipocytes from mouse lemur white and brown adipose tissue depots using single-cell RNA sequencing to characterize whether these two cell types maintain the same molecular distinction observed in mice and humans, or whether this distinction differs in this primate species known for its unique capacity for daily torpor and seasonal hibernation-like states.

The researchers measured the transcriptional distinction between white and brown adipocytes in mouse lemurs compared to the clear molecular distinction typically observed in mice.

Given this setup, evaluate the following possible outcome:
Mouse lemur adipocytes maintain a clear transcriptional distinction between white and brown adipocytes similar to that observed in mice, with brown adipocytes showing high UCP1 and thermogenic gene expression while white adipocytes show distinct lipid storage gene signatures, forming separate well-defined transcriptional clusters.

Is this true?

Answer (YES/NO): NO